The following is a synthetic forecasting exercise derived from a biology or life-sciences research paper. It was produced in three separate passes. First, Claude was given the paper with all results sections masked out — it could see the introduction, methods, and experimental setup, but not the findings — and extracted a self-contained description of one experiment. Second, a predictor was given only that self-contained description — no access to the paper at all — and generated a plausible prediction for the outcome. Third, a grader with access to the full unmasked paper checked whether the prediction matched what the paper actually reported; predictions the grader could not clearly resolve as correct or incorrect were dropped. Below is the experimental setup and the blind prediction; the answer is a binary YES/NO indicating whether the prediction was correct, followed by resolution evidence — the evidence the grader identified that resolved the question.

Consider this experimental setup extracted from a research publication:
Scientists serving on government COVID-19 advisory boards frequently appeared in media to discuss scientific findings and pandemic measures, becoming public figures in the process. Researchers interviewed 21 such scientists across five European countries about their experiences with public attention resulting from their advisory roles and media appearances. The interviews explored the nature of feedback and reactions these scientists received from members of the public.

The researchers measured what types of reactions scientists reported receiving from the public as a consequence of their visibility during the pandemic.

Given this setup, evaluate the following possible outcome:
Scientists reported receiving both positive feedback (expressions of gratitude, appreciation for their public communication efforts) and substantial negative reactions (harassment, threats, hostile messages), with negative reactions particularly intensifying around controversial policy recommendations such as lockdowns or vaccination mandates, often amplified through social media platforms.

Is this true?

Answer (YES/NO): NO